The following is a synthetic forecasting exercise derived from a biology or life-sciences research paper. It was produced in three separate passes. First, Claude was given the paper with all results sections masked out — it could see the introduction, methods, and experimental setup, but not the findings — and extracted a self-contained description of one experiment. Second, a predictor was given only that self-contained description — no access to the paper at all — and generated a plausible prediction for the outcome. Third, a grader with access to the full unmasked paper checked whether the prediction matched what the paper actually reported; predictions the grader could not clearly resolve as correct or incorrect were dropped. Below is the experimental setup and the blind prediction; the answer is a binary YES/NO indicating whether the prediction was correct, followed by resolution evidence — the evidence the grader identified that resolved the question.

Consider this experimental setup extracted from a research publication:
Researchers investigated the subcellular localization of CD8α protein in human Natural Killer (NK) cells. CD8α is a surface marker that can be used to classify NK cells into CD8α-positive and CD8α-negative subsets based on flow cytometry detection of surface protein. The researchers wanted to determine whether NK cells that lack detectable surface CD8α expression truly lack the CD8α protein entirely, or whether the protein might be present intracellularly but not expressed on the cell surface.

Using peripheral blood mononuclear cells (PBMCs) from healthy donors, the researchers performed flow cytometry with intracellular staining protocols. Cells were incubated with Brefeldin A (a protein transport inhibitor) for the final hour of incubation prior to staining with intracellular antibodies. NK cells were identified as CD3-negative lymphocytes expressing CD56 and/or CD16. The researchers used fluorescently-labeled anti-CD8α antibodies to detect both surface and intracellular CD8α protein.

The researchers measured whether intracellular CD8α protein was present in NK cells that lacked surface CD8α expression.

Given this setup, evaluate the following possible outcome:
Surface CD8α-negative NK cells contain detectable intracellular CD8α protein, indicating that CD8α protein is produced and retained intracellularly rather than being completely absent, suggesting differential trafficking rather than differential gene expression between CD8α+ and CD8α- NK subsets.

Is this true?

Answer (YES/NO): YES